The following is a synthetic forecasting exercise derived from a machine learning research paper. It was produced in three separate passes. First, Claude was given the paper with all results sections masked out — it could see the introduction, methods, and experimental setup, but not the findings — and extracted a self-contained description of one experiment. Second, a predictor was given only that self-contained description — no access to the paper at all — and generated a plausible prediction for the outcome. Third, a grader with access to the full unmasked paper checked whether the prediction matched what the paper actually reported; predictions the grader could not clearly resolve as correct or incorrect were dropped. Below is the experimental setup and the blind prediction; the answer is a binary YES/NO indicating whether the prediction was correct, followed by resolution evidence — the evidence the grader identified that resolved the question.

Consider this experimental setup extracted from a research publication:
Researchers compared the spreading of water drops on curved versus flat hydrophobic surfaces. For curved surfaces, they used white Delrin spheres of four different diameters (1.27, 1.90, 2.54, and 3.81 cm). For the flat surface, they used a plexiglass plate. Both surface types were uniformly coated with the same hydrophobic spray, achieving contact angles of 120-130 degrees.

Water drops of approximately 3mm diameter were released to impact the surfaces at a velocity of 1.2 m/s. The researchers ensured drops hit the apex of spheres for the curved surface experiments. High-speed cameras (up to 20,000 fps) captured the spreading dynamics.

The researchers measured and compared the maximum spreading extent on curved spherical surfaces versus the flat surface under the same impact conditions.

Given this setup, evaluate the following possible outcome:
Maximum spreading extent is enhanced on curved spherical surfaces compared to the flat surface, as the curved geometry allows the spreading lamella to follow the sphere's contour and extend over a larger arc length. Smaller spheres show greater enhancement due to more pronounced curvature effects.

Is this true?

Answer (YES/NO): YES